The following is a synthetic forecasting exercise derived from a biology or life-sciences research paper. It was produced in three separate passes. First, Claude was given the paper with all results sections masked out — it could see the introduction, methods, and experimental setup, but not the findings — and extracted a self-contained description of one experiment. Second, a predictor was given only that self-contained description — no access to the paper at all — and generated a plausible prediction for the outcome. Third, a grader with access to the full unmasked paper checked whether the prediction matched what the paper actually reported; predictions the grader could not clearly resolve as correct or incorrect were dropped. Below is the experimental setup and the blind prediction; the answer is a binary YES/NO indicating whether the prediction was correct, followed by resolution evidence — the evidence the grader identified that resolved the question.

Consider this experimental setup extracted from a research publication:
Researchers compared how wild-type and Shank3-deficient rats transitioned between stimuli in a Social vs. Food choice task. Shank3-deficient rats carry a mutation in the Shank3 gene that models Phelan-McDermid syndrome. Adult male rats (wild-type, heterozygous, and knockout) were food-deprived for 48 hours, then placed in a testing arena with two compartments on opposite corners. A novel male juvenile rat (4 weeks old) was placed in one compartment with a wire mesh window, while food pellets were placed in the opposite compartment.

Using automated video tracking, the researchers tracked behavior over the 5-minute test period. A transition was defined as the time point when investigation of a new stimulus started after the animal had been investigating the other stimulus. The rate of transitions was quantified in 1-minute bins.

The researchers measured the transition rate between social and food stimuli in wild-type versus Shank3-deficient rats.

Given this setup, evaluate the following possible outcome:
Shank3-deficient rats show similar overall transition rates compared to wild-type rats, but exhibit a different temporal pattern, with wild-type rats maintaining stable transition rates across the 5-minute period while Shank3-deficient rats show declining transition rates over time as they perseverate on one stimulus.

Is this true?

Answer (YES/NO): NO